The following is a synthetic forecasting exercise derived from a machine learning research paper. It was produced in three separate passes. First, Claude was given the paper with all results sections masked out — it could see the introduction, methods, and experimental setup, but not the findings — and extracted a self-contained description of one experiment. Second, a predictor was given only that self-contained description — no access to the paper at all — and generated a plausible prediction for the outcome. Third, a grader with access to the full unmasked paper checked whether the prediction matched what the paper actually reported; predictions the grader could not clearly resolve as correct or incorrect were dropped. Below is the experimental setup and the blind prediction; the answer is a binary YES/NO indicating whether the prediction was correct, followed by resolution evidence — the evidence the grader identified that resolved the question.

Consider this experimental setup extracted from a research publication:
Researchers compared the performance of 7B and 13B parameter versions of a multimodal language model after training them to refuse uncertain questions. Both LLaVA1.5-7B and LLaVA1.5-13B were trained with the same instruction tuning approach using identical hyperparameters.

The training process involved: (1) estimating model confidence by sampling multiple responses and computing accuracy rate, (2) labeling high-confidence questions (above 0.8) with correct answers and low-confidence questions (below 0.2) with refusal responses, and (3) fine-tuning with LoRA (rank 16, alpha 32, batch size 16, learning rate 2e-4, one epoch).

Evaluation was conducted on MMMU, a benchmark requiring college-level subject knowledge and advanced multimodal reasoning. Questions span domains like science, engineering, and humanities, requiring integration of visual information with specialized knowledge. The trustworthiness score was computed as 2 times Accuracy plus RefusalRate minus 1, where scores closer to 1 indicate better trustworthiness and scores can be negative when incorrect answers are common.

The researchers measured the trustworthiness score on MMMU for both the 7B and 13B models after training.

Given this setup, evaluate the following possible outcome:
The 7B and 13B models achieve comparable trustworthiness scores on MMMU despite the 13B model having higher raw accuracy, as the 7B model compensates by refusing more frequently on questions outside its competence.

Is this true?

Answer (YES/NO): NO